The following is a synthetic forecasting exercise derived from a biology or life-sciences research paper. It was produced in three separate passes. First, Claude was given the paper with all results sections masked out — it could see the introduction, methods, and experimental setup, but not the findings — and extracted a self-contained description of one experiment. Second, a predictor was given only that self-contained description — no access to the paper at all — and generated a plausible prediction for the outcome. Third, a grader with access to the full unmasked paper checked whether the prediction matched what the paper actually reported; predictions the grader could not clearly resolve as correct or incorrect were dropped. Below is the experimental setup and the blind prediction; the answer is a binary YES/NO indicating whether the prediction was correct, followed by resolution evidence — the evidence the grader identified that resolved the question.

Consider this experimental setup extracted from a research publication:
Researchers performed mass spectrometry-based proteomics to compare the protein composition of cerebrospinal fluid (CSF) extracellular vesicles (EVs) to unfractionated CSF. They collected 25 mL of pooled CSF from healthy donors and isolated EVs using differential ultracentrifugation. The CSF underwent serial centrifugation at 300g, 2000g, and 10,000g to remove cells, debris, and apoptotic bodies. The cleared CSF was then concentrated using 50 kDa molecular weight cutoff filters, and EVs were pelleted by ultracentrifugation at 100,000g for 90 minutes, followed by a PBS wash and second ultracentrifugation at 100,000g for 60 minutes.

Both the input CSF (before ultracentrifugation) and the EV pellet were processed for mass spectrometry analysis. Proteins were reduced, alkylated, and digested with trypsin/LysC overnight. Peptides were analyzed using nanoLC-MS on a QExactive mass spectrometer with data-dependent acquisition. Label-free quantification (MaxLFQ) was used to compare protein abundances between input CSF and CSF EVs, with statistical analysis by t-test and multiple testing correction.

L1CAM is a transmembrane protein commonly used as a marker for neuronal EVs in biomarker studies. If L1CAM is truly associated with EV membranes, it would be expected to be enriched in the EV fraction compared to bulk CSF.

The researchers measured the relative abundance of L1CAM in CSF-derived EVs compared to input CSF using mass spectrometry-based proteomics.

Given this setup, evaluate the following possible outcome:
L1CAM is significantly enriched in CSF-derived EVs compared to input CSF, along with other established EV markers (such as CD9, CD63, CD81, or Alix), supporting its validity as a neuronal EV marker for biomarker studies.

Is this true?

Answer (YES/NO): NO